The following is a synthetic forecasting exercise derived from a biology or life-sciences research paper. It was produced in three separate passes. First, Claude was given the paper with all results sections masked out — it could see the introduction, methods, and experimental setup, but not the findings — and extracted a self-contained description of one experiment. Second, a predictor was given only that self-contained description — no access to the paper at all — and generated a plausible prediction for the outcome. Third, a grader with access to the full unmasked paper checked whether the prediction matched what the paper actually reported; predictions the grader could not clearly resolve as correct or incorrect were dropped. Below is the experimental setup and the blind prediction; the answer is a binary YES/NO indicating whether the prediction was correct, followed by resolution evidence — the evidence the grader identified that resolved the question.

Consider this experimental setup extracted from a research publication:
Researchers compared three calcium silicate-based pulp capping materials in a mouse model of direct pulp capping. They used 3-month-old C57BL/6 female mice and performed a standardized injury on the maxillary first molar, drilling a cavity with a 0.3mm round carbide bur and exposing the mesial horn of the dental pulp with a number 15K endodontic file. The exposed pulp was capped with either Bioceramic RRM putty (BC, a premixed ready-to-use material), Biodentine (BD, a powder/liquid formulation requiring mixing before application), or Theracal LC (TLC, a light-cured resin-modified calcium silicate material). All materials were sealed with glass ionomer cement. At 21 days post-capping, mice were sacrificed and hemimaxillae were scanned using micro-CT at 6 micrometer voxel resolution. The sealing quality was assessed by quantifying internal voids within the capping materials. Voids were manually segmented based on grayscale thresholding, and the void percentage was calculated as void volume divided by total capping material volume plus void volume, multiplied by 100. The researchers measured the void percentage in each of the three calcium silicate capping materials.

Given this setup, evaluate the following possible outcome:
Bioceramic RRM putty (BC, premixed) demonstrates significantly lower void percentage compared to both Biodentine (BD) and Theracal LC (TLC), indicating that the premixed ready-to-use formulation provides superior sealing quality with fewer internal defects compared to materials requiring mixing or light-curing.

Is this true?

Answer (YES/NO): NO